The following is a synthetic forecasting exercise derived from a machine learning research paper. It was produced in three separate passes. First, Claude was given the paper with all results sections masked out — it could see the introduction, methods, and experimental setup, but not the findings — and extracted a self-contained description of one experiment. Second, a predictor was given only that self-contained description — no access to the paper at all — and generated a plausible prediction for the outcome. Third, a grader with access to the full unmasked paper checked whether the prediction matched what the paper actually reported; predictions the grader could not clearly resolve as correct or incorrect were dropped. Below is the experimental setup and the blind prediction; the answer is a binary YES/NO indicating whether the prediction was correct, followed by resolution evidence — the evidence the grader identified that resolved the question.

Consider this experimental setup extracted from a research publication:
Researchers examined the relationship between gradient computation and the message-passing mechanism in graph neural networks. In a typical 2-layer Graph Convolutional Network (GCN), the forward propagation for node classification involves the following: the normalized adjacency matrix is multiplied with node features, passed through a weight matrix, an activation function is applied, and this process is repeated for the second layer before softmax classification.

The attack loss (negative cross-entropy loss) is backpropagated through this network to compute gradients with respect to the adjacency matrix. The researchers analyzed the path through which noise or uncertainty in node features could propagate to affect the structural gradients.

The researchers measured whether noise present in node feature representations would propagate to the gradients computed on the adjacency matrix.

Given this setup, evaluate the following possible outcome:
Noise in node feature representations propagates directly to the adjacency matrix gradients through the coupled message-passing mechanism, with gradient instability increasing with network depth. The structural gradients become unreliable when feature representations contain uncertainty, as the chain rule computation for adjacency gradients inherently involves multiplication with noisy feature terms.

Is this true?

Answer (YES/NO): NO